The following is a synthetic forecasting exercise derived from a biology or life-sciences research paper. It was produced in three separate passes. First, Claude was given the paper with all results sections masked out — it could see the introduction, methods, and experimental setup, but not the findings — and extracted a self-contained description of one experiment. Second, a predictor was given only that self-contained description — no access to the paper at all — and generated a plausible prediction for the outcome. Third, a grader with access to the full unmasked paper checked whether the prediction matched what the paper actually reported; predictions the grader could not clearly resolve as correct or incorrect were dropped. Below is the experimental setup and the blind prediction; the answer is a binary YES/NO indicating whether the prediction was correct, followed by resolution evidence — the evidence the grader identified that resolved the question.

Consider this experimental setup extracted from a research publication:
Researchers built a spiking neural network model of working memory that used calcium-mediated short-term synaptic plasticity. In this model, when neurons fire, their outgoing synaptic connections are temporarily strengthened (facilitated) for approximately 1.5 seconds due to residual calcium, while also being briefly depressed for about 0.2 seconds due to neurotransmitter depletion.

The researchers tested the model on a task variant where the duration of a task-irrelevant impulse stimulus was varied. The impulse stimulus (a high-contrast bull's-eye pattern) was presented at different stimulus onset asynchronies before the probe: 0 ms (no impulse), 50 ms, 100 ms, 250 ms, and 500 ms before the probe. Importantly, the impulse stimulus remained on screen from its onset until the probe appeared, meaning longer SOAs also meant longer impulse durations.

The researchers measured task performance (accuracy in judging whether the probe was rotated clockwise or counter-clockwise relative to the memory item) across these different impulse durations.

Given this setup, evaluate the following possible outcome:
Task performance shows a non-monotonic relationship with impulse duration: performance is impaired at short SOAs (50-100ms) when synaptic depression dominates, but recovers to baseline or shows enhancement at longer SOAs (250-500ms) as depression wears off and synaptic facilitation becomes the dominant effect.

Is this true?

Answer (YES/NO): NO